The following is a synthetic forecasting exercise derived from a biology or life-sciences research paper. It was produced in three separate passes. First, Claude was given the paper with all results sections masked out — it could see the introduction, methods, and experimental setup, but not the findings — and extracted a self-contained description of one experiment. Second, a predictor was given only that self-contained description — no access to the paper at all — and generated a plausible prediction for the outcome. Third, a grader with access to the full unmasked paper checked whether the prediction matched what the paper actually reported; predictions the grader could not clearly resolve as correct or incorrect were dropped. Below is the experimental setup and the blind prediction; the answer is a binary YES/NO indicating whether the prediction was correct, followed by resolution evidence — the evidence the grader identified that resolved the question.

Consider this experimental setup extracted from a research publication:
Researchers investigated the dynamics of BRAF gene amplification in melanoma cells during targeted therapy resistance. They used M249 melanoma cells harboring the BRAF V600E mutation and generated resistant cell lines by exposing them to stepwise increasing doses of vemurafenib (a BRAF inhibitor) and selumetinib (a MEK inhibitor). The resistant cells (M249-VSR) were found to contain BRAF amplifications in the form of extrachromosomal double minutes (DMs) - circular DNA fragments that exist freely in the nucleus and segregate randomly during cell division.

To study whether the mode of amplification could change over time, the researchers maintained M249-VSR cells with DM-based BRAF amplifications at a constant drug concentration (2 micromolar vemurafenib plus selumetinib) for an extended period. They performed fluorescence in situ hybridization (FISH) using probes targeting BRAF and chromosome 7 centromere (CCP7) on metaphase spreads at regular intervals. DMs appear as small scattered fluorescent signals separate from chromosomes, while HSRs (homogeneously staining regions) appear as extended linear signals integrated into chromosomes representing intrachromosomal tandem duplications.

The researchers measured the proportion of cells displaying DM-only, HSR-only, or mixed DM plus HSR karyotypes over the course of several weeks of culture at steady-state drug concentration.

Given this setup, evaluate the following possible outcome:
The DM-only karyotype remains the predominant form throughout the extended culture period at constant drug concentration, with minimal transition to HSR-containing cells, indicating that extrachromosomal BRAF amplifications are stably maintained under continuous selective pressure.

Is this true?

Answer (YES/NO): NO